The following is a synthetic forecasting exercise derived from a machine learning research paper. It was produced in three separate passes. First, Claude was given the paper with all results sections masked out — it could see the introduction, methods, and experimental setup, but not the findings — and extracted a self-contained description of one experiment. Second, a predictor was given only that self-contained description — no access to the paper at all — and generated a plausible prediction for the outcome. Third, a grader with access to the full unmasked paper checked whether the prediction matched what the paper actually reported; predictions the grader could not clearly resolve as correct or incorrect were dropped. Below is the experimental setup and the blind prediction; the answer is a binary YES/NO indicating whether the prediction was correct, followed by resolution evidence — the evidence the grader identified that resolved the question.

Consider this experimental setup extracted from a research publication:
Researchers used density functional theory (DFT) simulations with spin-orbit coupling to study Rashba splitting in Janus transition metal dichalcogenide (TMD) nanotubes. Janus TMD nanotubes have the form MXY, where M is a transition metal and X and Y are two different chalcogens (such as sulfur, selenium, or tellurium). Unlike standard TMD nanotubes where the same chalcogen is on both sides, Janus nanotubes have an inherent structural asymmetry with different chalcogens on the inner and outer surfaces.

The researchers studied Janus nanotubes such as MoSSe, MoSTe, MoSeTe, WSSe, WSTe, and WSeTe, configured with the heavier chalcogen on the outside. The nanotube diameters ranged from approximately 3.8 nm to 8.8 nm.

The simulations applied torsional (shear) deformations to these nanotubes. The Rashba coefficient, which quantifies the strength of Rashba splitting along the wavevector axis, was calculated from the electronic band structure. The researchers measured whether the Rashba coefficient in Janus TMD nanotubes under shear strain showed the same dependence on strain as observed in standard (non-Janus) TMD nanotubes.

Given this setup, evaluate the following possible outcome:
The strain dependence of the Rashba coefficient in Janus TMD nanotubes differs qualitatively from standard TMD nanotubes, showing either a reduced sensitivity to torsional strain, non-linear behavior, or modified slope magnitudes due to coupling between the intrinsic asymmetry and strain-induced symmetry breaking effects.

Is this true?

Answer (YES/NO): NO